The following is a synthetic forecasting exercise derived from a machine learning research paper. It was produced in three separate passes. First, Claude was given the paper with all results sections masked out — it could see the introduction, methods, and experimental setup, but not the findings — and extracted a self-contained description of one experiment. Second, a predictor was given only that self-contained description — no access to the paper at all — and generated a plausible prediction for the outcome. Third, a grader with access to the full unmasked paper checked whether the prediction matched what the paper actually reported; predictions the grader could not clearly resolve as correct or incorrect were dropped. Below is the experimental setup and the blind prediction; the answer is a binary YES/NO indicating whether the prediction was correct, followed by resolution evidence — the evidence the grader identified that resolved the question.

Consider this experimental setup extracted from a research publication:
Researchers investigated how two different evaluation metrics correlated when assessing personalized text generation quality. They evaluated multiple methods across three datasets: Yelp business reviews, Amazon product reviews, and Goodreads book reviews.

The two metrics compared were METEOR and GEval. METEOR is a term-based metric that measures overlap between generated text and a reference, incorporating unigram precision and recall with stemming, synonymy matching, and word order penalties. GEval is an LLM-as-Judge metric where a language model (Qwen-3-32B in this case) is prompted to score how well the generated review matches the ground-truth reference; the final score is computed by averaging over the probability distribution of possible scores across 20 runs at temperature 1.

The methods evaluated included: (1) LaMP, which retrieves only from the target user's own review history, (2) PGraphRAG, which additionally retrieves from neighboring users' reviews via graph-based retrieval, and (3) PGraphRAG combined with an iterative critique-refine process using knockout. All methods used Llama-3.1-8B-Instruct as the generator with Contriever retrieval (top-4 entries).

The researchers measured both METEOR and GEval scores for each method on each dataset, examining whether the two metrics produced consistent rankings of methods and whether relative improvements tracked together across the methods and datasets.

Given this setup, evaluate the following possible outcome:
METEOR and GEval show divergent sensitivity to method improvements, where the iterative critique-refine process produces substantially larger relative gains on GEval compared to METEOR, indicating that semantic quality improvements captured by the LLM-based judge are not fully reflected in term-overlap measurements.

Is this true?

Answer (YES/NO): YES